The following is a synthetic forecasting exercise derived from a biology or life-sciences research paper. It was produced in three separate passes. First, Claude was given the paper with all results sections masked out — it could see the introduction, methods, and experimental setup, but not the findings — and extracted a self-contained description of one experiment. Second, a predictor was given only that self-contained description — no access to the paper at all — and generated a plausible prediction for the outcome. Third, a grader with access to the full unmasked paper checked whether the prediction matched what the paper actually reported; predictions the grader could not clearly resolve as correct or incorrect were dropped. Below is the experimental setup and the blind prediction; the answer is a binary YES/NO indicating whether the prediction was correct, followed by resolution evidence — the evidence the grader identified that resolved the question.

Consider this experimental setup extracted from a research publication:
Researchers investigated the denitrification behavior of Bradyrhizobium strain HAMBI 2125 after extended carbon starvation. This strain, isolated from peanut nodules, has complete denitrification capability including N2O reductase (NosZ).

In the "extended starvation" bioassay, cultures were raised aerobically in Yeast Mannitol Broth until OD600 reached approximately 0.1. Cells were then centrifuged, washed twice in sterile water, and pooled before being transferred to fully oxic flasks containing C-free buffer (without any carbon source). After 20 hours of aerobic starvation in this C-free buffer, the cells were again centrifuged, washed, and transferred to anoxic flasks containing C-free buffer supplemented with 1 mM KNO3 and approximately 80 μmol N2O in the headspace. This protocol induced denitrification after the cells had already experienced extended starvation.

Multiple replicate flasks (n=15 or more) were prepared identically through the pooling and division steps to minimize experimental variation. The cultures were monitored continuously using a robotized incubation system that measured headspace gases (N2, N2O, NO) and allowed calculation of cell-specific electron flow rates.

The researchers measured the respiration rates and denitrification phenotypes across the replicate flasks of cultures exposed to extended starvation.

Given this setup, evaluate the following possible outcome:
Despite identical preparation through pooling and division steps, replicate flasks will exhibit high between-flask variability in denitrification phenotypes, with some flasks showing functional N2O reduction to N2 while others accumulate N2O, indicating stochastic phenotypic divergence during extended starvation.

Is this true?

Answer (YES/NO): NO